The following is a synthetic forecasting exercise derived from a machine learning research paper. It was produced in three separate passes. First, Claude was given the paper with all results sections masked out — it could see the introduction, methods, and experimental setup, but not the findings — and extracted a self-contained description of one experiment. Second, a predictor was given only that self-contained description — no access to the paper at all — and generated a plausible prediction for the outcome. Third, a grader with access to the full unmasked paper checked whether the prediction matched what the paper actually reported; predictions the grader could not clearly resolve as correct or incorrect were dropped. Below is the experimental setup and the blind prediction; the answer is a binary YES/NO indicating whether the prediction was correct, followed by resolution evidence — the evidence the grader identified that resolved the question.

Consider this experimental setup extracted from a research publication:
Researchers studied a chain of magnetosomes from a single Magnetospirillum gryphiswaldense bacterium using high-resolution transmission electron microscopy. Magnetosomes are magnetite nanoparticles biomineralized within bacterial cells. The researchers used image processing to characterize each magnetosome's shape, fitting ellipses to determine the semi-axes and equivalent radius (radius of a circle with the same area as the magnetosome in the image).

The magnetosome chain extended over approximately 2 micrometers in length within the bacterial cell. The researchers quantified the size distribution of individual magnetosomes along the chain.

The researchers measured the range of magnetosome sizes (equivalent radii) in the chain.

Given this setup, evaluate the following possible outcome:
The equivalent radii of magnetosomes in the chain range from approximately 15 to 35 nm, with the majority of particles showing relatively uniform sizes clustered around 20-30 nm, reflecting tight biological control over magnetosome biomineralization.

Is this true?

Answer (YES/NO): NO